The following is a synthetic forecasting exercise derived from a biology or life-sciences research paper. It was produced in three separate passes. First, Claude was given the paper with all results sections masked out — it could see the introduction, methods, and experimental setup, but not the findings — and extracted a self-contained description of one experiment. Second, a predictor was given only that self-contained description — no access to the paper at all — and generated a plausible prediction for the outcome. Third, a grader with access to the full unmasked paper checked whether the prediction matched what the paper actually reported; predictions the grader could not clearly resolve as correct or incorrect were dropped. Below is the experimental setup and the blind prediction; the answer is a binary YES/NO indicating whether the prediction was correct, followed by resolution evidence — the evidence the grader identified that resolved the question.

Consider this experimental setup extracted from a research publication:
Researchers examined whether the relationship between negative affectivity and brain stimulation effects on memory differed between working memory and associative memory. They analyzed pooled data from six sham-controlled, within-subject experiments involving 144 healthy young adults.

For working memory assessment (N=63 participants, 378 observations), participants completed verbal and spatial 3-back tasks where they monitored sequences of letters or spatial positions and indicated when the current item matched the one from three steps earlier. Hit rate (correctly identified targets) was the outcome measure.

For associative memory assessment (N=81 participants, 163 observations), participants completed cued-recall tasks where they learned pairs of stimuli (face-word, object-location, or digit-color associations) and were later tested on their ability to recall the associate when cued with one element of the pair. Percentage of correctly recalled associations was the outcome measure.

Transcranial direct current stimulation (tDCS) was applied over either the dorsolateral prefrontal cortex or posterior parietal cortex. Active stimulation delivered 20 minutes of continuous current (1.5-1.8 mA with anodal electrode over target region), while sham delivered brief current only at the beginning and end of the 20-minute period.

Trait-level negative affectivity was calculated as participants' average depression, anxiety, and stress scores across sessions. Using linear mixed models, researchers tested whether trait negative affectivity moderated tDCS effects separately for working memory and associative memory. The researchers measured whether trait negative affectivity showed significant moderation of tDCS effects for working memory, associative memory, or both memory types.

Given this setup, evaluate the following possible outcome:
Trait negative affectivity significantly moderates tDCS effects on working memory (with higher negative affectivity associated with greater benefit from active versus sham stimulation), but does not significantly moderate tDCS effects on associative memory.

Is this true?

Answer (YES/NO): YES